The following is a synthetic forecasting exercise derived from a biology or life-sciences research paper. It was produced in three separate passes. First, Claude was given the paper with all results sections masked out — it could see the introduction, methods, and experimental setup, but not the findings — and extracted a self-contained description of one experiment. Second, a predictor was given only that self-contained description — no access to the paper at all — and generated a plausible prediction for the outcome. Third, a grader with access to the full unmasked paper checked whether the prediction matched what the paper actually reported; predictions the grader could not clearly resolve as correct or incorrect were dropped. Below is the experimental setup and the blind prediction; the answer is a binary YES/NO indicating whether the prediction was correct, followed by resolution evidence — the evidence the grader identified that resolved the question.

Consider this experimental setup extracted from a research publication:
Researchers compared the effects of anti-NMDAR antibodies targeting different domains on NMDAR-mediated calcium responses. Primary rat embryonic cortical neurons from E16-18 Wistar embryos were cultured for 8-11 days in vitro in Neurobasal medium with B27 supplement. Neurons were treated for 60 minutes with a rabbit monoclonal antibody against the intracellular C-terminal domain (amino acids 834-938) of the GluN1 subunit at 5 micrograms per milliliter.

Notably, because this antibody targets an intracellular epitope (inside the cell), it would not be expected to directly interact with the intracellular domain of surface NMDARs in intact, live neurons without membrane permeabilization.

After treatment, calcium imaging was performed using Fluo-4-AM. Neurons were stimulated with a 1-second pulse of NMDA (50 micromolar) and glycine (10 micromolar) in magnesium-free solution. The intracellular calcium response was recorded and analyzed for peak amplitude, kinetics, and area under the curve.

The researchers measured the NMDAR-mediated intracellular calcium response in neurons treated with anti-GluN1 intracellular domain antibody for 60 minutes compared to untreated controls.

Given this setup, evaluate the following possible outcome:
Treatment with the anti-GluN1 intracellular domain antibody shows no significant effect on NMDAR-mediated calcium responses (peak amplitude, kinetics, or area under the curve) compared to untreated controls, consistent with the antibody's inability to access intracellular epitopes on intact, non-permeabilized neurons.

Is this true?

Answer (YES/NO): NO